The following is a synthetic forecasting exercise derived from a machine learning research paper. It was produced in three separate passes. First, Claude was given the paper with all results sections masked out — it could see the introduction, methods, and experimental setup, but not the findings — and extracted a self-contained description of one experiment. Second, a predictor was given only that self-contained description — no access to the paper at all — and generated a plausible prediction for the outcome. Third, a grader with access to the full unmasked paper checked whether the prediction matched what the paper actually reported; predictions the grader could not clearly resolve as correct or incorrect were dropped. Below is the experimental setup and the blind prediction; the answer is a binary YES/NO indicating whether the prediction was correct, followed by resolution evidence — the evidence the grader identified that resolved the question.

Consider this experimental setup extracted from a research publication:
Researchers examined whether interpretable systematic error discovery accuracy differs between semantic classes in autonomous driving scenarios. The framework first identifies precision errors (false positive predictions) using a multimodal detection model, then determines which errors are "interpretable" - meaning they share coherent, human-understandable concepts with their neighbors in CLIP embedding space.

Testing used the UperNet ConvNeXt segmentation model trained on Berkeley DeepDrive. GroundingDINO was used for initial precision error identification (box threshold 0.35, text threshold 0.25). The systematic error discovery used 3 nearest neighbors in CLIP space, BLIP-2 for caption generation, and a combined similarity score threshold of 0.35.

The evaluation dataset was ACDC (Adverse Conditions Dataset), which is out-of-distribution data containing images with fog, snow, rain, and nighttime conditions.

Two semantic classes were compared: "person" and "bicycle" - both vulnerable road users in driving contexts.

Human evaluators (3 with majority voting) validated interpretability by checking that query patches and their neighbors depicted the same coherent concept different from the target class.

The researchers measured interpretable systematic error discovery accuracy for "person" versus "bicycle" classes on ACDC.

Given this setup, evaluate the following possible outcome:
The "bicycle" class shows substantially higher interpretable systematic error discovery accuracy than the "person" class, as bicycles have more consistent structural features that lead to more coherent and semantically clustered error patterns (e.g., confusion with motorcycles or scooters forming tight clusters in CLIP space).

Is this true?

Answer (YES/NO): NO